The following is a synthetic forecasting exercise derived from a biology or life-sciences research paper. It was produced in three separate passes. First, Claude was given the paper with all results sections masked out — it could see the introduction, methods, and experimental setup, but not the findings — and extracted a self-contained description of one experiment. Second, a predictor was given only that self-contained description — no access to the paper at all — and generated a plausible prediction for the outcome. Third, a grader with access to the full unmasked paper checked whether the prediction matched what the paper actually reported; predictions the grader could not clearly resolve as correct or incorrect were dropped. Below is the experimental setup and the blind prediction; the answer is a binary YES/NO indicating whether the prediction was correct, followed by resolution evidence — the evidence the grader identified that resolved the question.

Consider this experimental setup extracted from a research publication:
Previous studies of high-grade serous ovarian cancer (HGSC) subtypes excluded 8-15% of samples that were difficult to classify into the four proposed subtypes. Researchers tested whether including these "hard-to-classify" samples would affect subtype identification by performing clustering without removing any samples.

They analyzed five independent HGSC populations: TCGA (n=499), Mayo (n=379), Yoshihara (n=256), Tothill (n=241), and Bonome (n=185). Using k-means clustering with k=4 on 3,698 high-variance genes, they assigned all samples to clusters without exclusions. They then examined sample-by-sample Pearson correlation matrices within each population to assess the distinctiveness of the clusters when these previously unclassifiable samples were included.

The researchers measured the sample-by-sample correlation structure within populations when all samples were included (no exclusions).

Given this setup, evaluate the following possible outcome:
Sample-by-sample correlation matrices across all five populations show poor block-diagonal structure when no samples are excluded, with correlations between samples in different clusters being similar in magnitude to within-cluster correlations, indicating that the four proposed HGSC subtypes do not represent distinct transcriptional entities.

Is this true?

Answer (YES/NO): NO